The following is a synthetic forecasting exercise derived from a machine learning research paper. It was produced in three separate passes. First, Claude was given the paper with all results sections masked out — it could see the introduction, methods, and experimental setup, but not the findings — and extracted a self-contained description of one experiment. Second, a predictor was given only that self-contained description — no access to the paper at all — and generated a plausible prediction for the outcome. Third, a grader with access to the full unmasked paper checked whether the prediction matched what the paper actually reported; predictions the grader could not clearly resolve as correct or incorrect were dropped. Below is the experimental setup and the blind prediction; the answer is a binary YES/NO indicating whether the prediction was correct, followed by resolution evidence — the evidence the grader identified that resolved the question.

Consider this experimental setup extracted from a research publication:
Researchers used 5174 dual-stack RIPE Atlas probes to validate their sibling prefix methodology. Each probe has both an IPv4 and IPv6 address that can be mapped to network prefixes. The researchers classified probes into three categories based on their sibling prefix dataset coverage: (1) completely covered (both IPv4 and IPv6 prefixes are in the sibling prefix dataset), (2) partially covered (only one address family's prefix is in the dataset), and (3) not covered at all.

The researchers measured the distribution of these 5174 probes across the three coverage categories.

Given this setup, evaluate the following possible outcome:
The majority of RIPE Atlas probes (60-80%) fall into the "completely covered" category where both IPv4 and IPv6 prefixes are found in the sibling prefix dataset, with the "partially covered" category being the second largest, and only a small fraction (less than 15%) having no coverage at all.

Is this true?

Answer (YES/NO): NO